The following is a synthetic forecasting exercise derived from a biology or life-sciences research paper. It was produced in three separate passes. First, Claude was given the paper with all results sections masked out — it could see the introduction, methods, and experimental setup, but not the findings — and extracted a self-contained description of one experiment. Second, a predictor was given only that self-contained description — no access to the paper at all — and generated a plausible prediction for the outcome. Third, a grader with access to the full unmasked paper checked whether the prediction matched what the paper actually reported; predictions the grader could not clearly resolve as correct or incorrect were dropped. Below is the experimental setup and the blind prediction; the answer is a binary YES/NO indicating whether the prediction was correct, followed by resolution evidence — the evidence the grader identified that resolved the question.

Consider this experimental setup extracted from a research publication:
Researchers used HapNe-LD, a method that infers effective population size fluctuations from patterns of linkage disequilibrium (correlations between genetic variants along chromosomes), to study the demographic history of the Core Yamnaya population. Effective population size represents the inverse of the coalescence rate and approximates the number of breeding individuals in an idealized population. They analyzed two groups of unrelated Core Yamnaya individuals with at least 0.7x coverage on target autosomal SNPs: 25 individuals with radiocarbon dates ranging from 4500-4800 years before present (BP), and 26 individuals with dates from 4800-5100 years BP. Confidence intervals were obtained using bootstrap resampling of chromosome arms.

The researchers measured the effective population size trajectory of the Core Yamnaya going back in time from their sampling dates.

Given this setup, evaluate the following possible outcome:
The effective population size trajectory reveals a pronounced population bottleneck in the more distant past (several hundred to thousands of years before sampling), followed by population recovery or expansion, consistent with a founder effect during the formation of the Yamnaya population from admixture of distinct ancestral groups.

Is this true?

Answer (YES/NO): NO